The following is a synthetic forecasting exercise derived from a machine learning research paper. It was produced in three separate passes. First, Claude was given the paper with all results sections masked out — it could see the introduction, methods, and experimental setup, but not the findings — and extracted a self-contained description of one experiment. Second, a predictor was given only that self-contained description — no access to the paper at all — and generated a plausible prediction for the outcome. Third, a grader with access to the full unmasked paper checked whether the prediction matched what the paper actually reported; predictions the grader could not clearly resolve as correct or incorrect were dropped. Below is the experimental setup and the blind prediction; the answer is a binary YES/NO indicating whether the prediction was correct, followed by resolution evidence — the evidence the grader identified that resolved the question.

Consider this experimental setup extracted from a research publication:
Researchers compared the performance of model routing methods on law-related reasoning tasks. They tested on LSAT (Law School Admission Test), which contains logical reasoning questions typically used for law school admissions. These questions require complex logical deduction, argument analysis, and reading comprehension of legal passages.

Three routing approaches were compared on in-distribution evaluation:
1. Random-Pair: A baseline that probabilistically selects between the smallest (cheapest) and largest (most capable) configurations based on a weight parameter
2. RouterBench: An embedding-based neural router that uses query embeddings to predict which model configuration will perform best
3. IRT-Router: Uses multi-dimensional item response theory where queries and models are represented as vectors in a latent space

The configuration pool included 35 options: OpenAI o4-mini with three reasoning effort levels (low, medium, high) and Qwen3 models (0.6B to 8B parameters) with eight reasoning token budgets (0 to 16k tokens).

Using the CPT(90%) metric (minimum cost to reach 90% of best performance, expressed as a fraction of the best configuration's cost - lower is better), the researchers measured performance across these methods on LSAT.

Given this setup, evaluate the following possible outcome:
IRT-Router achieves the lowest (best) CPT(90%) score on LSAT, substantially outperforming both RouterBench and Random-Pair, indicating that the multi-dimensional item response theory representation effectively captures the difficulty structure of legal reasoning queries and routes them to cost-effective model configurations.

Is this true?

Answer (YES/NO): NO